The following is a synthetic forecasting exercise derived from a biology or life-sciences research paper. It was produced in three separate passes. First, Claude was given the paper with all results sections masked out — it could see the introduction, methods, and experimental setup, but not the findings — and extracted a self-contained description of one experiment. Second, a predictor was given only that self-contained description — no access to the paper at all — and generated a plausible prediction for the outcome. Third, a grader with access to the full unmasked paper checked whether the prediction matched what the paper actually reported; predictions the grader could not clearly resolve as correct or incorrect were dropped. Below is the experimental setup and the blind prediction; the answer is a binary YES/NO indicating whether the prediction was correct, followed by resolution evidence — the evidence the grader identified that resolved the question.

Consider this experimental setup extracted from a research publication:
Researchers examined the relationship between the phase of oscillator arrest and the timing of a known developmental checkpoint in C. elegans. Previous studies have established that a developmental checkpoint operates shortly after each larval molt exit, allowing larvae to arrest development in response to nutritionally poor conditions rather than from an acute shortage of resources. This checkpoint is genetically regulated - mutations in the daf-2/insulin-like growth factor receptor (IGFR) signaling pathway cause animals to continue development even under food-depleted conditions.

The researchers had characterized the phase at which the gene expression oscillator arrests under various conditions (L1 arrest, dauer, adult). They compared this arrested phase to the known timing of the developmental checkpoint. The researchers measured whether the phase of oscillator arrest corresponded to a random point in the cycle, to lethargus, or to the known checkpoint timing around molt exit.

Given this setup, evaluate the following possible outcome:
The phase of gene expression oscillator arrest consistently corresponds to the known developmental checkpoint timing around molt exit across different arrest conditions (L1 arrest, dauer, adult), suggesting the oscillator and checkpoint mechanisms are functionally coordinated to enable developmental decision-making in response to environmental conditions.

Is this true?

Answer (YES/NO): YES